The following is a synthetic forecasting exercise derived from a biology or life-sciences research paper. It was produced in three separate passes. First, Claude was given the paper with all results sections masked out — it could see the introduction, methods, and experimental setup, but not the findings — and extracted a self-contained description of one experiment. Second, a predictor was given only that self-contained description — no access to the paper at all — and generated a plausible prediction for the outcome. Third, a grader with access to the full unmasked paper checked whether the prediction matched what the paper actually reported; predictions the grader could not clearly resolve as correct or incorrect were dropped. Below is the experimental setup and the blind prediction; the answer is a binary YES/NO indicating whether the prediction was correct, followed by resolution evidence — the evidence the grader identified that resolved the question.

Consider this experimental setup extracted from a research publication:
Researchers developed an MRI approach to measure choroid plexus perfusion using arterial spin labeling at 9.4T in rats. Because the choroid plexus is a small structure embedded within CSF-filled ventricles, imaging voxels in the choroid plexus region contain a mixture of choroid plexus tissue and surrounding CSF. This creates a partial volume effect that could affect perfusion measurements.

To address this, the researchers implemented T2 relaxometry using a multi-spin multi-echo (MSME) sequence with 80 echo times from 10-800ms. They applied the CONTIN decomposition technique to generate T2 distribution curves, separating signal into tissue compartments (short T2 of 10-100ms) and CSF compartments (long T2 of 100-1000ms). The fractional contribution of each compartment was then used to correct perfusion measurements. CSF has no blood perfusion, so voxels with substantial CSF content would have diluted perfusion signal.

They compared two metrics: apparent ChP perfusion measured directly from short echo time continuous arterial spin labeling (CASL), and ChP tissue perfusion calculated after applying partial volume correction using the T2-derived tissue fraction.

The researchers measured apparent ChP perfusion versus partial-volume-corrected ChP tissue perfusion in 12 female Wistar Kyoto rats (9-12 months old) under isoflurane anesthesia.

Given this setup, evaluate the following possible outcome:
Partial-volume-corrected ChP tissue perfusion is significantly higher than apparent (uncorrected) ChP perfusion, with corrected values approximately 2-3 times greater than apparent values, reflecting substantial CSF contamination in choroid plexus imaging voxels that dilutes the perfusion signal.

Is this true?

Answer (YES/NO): YES